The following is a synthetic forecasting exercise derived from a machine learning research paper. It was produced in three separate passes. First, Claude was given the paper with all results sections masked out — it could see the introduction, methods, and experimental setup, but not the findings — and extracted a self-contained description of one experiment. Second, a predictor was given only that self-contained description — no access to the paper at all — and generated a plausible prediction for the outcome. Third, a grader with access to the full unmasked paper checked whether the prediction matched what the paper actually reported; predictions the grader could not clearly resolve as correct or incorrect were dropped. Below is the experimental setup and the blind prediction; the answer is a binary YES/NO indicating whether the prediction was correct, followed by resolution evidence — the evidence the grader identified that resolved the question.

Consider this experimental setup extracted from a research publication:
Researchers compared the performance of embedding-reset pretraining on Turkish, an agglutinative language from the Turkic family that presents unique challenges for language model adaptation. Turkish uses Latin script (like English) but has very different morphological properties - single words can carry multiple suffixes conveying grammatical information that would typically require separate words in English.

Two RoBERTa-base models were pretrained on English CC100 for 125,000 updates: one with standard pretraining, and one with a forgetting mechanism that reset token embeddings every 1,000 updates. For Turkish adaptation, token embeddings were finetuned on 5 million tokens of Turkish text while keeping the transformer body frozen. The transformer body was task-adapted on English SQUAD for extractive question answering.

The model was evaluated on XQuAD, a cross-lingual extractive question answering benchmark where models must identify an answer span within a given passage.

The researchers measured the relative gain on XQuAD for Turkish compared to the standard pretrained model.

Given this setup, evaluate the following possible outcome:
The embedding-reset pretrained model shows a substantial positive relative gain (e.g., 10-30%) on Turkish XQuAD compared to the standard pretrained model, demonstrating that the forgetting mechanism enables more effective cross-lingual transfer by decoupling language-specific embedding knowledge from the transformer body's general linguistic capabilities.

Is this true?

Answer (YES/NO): YES